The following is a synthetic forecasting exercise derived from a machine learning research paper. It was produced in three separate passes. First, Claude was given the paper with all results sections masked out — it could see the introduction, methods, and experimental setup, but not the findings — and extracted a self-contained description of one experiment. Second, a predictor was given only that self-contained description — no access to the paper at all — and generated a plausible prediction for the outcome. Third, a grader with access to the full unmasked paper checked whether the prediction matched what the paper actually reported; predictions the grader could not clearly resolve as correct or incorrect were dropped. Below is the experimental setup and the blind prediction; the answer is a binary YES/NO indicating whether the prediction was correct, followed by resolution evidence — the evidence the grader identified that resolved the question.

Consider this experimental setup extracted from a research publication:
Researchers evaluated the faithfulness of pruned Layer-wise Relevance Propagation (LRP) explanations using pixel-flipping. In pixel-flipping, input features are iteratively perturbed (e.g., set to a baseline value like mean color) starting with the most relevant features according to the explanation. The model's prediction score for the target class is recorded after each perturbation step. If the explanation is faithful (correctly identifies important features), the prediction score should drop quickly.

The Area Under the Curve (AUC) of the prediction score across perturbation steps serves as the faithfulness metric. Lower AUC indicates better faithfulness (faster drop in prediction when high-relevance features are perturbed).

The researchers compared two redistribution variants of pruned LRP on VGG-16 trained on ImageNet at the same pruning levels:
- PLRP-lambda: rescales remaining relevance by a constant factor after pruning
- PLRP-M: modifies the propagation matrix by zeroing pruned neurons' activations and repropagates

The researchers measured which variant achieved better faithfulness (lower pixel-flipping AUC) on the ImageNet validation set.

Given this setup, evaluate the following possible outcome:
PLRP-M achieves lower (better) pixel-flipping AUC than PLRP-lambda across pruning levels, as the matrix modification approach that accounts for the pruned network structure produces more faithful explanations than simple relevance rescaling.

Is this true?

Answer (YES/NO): YES